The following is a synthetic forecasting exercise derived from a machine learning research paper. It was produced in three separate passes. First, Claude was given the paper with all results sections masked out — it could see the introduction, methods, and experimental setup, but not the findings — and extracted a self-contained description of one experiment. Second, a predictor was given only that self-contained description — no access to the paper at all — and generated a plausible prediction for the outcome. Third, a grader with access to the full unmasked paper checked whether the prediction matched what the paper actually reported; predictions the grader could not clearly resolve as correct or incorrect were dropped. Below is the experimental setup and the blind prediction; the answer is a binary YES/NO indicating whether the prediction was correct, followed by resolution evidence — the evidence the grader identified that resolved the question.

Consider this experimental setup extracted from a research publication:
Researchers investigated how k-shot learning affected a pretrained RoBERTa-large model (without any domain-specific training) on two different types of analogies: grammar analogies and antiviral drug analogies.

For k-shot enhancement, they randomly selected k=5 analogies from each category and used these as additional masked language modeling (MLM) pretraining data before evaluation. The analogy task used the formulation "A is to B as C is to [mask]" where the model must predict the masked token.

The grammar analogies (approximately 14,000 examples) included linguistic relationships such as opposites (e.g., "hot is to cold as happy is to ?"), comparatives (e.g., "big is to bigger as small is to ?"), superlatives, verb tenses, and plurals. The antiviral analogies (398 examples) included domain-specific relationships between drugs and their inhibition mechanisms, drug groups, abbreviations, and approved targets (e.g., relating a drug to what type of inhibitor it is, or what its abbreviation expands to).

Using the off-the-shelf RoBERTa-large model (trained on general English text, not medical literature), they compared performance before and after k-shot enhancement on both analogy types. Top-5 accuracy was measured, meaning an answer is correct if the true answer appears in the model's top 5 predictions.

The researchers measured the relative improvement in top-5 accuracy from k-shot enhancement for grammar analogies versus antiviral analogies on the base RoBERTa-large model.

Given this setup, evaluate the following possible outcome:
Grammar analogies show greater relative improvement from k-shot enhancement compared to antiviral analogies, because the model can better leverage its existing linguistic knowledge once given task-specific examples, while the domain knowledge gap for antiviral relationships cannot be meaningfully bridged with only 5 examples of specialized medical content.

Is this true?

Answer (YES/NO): YES